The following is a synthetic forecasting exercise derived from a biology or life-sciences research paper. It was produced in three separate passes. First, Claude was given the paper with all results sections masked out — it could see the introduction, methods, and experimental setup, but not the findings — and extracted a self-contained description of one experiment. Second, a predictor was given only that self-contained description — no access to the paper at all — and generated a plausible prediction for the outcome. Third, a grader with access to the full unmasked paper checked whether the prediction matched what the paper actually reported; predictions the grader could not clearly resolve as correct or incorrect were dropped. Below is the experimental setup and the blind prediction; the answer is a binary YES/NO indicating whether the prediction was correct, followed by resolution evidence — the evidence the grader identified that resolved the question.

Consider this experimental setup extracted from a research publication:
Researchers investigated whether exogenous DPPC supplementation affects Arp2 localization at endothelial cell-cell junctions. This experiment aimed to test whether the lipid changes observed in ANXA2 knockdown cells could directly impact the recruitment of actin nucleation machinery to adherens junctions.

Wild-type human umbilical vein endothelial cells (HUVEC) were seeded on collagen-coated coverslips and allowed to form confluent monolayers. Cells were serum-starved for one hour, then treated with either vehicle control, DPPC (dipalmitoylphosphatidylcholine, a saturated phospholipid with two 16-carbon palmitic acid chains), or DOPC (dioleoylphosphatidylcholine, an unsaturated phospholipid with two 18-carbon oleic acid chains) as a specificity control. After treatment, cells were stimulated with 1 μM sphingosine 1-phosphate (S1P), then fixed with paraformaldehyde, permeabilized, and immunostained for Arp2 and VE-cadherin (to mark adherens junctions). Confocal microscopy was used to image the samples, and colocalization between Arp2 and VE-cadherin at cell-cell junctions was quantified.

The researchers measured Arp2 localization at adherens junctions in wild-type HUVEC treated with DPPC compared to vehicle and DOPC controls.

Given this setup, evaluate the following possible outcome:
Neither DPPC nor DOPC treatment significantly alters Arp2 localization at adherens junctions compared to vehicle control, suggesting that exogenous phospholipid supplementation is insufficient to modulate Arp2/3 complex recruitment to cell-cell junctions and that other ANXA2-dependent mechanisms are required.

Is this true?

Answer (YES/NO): NO